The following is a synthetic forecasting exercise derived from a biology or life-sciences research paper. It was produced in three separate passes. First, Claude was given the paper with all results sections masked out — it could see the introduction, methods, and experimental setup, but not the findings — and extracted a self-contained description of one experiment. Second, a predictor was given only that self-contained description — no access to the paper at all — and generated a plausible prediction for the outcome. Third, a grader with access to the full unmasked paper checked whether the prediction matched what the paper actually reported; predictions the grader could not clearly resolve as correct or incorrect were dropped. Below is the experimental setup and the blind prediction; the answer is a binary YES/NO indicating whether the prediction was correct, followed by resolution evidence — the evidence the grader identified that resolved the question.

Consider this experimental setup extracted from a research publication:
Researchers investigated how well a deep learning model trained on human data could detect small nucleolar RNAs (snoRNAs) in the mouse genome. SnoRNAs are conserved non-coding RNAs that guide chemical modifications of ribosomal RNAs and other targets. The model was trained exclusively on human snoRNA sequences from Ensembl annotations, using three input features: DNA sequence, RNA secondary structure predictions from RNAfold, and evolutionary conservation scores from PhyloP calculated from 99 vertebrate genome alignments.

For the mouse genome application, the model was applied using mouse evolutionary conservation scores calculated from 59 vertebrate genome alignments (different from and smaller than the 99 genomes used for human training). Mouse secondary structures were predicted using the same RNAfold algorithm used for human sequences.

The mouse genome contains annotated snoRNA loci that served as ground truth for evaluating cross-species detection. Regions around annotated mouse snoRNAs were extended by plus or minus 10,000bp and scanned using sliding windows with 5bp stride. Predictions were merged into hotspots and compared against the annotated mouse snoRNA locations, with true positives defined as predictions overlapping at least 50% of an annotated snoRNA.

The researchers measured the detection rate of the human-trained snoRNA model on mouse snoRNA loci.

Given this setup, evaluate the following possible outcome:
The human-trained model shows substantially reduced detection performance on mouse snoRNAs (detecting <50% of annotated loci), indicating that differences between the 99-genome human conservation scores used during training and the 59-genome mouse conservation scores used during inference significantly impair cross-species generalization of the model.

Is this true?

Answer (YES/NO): NO